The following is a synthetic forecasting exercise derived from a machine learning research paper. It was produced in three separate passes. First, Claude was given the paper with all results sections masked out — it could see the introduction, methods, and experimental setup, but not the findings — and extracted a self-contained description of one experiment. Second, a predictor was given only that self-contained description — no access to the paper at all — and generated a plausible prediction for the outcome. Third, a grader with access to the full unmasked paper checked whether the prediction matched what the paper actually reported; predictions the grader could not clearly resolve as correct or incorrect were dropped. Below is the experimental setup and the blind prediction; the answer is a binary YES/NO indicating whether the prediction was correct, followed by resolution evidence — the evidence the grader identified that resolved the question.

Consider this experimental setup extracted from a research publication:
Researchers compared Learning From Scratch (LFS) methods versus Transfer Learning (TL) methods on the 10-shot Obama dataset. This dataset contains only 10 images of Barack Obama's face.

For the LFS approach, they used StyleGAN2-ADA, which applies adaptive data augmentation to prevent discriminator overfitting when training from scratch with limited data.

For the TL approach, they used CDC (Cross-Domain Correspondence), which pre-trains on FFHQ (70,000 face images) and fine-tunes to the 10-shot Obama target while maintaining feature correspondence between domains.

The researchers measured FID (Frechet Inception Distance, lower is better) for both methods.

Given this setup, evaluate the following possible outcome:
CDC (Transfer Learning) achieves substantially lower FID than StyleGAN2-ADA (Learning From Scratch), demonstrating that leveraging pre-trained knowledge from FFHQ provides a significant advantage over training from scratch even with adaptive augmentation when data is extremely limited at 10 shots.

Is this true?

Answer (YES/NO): NO